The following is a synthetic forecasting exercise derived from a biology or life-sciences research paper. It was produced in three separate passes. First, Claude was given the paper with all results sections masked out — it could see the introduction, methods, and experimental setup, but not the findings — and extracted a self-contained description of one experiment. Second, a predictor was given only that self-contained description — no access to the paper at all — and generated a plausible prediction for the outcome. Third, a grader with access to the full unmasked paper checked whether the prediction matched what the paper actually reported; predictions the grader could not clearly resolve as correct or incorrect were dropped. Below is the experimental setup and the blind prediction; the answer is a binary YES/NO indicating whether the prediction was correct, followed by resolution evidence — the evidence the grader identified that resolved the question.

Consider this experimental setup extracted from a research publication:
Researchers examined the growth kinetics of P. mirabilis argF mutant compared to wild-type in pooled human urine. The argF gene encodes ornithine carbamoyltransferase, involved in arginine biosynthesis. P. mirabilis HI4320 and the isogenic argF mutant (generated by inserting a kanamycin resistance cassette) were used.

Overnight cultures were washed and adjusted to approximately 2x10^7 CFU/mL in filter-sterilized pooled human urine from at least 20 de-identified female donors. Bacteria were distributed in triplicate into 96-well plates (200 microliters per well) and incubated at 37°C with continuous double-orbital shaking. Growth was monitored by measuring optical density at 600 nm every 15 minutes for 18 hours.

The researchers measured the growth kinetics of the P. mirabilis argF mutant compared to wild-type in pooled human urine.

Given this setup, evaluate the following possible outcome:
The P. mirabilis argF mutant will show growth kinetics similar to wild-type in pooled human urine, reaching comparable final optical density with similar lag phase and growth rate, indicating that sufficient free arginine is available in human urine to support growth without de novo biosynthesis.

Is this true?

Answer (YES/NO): NO